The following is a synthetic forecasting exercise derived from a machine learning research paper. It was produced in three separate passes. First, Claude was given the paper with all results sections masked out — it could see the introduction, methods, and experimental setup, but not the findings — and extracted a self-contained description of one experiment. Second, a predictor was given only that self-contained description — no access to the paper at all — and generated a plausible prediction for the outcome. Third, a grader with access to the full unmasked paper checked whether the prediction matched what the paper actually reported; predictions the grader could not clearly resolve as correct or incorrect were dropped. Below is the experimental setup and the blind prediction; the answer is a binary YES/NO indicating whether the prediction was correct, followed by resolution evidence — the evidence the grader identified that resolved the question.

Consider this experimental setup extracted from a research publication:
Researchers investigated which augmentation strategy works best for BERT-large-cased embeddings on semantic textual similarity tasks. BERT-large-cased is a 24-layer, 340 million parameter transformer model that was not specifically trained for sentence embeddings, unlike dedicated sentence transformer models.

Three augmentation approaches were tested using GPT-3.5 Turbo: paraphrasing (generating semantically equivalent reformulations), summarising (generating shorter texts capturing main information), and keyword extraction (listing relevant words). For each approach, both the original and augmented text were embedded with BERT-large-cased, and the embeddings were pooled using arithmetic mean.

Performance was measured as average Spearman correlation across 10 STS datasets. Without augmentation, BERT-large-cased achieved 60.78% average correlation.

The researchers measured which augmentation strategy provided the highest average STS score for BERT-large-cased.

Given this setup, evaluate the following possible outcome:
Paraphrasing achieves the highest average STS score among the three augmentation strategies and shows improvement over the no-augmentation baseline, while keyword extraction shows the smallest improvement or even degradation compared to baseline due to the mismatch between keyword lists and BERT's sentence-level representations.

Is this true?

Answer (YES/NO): NO